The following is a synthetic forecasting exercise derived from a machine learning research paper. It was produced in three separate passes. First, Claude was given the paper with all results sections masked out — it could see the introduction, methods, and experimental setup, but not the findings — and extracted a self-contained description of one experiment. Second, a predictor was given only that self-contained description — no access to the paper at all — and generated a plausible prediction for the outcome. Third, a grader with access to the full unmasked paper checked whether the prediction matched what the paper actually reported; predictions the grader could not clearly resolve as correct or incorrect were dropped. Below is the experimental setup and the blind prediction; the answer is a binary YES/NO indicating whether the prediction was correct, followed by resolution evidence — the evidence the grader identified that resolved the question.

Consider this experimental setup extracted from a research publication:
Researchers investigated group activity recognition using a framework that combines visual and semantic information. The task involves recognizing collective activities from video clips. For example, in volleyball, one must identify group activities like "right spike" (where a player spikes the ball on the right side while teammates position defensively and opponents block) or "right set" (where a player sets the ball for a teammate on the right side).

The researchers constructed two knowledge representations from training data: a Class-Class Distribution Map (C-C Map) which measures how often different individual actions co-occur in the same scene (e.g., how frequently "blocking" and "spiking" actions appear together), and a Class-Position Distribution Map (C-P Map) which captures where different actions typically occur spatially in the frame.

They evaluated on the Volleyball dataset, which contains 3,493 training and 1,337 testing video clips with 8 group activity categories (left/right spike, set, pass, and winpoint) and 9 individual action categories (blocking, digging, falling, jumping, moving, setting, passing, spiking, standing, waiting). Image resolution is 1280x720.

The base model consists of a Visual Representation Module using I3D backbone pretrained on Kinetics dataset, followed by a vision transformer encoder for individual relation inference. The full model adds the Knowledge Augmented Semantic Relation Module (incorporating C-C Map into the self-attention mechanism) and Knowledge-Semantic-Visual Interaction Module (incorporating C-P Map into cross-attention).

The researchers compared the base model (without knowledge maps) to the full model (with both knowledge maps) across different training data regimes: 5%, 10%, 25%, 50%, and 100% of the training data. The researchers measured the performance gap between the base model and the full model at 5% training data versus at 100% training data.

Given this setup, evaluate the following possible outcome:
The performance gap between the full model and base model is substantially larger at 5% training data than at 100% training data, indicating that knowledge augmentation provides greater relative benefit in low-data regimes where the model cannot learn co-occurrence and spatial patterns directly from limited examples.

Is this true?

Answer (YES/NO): YES